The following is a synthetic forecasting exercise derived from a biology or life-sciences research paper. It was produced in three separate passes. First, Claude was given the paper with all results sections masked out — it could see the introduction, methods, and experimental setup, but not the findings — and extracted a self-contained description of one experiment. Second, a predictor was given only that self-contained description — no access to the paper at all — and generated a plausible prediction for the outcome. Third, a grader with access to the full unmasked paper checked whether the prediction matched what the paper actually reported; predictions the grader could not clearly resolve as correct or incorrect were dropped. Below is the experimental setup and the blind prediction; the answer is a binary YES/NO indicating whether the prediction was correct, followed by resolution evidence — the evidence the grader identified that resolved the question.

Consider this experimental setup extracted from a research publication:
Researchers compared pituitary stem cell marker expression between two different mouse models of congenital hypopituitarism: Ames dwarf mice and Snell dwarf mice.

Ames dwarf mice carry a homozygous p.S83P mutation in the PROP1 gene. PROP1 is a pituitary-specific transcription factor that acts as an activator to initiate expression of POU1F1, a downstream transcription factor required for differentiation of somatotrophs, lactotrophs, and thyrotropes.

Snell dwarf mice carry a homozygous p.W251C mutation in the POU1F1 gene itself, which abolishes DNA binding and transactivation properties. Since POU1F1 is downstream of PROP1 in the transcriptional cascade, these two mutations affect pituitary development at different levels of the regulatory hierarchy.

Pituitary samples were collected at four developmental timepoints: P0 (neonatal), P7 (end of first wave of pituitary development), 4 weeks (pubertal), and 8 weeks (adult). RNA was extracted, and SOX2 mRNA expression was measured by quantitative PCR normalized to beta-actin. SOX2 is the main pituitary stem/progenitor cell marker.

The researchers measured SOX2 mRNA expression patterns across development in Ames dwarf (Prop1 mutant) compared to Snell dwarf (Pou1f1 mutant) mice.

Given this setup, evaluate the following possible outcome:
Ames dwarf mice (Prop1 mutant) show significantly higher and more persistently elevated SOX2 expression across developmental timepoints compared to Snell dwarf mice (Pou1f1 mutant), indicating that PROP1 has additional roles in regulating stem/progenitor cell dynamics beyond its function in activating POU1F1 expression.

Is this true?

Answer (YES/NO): YES